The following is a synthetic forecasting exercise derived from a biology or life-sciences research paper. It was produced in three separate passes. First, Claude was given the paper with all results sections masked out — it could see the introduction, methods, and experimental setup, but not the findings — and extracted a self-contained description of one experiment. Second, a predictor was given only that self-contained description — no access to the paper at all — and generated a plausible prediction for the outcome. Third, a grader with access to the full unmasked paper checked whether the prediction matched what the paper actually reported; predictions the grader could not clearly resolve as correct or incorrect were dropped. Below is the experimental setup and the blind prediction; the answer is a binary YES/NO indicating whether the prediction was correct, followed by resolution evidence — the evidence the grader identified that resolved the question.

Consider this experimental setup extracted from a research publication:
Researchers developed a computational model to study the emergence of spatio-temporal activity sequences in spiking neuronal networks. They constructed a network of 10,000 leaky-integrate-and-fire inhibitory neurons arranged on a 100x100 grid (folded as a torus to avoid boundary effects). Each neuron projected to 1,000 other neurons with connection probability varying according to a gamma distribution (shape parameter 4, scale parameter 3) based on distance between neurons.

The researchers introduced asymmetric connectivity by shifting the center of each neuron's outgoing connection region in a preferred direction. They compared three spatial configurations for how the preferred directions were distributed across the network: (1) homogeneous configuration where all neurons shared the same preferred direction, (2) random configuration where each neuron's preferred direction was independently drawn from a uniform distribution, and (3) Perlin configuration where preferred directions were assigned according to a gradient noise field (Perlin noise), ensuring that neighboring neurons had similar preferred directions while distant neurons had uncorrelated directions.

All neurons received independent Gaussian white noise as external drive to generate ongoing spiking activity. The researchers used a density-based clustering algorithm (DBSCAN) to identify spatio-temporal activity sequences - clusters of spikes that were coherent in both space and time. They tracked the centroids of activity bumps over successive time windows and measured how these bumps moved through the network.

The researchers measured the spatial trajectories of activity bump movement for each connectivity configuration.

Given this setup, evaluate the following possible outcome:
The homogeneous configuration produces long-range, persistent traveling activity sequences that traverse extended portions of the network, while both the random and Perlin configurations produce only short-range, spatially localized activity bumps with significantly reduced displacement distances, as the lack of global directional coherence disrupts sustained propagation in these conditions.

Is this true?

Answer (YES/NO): NO